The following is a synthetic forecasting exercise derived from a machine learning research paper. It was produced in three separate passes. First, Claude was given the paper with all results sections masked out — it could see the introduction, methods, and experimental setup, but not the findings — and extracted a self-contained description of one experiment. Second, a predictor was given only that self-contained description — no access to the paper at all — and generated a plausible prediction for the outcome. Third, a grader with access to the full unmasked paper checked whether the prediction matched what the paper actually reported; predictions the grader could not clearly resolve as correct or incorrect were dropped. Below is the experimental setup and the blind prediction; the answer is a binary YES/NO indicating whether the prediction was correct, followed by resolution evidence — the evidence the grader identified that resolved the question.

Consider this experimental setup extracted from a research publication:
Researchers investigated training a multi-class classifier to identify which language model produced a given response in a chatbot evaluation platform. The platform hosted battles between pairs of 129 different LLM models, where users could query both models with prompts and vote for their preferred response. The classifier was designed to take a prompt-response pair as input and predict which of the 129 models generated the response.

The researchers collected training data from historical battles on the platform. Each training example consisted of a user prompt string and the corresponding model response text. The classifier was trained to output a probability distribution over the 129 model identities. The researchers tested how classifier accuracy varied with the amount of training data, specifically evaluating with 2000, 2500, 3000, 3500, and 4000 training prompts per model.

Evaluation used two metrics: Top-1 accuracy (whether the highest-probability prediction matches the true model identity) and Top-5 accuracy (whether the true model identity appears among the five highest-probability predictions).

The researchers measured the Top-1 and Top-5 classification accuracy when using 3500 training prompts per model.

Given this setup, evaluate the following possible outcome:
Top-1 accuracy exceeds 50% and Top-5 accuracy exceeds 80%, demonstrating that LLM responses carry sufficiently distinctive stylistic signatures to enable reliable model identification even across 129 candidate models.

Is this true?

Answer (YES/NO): YES